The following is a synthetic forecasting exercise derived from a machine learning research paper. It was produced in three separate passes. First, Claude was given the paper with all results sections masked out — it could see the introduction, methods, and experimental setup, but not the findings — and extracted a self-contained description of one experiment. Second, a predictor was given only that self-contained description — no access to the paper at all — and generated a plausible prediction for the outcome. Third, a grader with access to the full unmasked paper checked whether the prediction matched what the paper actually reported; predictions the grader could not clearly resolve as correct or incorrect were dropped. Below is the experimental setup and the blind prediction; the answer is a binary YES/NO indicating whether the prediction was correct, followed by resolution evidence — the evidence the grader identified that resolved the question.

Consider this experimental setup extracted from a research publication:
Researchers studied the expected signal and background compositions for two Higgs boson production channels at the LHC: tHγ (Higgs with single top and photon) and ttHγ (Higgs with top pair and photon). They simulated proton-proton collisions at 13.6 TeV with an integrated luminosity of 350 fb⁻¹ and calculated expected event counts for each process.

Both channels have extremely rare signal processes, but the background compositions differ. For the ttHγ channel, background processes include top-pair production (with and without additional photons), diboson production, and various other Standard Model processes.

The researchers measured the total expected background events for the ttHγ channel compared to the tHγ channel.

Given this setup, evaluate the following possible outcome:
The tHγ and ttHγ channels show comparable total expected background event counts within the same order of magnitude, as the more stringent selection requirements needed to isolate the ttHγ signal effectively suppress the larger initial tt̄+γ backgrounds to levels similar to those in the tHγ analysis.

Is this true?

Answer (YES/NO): YES